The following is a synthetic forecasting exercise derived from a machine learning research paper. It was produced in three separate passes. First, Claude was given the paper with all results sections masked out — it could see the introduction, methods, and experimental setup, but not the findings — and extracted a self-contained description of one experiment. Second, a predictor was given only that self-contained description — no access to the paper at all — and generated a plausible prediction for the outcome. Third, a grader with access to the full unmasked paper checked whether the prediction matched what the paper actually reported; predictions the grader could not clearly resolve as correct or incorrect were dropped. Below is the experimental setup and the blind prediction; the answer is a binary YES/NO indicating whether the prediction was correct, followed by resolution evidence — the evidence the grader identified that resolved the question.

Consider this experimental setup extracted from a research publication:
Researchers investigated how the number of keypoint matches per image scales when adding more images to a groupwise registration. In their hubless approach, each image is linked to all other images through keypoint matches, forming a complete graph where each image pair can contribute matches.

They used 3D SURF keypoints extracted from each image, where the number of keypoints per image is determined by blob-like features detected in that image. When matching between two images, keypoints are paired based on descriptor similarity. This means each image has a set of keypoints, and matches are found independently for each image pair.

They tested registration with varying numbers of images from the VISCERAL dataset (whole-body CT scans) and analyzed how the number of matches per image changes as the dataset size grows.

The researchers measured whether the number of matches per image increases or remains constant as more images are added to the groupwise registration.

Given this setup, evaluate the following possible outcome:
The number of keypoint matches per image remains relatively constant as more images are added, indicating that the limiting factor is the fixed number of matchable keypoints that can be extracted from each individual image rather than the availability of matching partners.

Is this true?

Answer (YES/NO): NO